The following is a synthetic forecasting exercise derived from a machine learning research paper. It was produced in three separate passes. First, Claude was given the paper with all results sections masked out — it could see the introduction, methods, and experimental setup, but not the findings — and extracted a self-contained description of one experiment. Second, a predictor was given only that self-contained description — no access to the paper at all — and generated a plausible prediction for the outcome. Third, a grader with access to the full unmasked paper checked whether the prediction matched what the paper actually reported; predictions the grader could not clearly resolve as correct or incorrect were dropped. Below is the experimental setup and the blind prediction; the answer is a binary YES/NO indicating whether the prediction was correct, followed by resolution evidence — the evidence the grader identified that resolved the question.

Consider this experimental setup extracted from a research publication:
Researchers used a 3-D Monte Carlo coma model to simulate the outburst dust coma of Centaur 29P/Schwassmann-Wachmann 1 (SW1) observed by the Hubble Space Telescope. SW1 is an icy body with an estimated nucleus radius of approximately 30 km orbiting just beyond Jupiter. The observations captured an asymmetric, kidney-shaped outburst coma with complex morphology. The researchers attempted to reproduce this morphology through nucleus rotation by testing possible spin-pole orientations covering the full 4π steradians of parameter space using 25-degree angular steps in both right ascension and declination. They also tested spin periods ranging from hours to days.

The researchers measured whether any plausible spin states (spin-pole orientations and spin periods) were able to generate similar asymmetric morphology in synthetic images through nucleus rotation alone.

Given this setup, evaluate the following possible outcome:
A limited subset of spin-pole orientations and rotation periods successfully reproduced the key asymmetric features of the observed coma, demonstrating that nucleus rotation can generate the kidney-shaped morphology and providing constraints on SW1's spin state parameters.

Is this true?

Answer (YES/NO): NO